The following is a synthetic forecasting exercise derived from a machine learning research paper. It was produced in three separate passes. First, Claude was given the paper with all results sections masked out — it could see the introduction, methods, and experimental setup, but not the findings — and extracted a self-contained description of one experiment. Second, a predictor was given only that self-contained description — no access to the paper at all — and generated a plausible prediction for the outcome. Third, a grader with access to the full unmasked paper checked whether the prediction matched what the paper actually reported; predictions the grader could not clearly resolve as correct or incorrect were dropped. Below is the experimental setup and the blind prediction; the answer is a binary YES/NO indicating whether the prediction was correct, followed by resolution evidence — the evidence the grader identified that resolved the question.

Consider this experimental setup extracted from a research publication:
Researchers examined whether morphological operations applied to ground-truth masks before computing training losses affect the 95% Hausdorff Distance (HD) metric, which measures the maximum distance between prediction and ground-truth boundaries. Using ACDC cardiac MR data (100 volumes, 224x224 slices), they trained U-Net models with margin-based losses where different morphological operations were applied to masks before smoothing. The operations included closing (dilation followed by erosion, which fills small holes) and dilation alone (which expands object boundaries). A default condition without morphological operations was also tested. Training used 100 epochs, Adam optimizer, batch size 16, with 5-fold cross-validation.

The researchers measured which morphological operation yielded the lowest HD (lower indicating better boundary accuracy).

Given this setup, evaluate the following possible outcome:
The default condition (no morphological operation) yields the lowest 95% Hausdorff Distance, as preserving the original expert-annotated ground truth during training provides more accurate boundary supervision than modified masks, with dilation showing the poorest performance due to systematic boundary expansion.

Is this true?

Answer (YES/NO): NO